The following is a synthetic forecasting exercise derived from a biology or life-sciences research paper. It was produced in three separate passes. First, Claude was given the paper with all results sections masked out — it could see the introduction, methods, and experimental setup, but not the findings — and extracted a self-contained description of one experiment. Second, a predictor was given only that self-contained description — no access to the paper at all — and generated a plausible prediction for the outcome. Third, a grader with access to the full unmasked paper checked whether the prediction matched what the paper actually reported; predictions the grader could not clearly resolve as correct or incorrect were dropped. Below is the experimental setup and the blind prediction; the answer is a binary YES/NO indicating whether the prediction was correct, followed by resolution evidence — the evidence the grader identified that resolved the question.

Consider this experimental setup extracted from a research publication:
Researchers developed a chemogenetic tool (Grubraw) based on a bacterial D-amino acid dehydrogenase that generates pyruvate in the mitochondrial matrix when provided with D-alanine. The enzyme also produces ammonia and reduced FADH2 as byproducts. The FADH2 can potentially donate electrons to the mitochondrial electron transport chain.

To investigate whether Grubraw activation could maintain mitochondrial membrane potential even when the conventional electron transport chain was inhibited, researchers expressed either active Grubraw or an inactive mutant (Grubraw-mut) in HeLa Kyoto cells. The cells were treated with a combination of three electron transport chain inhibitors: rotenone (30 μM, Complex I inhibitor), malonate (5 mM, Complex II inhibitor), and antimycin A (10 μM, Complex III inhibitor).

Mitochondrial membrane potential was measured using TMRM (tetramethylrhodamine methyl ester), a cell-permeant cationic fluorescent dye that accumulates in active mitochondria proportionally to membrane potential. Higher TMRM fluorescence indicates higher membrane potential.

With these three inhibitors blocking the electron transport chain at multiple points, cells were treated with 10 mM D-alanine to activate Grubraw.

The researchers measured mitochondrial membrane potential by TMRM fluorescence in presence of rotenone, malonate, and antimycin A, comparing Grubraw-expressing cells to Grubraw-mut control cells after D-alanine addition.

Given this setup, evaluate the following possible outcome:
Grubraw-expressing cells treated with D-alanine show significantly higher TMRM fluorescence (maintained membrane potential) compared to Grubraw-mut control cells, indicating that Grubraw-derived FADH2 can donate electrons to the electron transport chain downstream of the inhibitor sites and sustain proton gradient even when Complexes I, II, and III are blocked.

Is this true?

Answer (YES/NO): NO